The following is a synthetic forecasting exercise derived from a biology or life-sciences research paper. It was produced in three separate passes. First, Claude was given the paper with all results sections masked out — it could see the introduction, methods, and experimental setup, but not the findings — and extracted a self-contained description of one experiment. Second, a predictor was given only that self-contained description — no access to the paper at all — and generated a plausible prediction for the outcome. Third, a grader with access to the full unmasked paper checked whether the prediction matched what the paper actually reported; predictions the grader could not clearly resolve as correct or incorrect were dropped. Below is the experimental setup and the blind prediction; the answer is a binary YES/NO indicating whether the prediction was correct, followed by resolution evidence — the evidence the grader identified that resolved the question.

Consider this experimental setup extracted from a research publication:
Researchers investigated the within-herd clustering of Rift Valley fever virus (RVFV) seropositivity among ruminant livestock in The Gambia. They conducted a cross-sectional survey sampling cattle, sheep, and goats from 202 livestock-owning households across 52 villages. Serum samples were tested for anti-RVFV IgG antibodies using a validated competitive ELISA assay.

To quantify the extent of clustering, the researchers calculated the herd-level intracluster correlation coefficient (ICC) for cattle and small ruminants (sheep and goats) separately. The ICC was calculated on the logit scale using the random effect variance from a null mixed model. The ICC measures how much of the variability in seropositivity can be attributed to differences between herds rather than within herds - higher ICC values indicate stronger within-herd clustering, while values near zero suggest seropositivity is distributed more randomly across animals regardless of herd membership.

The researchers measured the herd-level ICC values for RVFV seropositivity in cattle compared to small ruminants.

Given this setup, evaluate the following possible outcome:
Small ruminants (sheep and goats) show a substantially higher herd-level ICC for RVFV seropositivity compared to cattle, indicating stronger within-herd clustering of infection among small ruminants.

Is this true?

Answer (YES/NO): YES